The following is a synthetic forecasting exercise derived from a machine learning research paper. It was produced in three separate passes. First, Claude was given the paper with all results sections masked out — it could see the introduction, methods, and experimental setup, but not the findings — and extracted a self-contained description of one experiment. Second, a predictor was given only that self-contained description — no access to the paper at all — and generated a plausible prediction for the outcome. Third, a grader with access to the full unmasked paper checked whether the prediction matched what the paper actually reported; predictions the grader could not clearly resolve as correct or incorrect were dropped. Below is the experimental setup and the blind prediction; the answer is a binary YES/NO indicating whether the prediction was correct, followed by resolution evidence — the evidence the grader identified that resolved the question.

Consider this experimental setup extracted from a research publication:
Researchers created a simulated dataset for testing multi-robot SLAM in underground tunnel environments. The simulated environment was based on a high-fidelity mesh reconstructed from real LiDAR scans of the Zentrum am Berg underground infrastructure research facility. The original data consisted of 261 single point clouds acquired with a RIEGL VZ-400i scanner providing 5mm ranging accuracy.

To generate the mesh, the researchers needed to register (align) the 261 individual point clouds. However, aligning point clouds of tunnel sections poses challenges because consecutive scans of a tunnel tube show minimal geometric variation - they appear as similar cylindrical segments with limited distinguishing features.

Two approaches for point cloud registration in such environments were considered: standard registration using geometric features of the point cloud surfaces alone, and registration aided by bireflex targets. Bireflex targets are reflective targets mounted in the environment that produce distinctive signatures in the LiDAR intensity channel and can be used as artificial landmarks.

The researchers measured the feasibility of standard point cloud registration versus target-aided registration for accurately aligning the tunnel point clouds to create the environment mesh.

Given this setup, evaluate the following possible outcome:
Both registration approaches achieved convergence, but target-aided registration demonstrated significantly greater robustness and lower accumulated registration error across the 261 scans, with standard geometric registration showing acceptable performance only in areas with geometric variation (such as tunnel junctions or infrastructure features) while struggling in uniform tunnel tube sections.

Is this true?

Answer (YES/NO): NO